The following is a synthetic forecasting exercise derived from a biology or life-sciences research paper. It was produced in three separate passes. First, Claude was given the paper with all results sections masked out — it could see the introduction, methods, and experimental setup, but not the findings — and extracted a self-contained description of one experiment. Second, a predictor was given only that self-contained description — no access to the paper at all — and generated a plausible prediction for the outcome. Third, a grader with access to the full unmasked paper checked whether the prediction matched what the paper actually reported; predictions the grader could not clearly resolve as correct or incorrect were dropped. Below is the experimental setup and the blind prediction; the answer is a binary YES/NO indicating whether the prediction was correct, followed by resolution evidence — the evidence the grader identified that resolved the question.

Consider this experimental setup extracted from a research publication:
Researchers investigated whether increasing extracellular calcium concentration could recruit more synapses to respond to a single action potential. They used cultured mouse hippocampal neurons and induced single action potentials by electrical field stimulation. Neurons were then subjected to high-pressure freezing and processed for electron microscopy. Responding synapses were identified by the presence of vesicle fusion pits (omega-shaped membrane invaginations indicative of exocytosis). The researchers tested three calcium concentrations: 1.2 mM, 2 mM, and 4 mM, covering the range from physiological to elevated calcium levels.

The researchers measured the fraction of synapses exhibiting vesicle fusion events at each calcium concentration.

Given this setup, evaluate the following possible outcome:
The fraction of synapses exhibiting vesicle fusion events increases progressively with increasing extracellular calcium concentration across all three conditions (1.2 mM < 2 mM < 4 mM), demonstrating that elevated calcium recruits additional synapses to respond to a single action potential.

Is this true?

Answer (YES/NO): NO